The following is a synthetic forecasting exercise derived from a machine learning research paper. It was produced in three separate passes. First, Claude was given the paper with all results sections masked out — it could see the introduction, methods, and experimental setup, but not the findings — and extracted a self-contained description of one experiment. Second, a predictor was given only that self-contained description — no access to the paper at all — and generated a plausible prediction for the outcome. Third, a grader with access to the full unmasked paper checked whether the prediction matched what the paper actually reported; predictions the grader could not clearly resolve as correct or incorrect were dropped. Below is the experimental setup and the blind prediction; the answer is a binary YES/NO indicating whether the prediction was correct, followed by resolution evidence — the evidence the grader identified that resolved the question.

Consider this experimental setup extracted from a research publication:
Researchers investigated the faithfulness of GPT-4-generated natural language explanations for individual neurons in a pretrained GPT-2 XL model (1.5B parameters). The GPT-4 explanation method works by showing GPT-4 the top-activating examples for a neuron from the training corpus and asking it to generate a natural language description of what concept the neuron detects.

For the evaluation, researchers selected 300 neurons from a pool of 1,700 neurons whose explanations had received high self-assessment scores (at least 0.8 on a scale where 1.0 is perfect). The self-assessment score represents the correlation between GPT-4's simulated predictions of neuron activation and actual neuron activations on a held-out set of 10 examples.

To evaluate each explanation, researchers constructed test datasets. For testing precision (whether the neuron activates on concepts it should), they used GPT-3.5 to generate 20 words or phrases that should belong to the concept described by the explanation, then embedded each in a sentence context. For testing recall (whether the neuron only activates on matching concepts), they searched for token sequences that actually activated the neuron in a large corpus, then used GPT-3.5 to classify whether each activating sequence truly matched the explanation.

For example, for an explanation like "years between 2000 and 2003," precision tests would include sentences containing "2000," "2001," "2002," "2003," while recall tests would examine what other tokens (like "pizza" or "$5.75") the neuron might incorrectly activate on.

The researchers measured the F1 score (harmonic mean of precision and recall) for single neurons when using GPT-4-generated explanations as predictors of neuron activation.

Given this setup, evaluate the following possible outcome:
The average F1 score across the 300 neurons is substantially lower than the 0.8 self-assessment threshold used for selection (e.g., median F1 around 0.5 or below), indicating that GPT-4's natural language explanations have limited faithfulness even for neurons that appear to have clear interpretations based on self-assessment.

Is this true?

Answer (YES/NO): YES